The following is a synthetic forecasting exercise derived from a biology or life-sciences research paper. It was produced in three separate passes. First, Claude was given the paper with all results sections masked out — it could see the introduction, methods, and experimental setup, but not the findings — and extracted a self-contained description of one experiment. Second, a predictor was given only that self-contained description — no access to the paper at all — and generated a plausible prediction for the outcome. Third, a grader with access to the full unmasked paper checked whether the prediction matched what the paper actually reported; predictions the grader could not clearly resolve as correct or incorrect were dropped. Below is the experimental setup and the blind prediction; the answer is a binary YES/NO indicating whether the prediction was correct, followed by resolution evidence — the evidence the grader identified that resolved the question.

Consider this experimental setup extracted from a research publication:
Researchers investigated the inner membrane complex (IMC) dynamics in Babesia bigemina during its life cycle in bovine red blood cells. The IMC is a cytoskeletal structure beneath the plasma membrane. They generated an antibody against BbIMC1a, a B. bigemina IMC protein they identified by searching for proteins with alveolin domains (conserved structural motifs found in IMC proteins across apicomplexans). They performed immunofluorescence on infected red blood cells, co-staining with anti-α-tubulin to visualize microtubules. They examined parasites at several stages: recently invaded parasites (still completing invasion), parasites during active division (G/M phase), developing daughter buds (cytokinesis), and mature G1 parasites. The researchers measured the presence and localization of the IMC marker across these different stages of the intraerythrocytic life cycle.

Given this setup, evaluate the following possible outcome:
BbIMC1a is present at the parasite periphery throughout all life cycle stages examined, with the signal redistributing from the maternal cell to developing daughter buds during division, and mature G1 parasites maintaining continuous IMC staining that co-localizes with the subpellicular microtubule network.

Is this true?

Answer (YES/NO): NO